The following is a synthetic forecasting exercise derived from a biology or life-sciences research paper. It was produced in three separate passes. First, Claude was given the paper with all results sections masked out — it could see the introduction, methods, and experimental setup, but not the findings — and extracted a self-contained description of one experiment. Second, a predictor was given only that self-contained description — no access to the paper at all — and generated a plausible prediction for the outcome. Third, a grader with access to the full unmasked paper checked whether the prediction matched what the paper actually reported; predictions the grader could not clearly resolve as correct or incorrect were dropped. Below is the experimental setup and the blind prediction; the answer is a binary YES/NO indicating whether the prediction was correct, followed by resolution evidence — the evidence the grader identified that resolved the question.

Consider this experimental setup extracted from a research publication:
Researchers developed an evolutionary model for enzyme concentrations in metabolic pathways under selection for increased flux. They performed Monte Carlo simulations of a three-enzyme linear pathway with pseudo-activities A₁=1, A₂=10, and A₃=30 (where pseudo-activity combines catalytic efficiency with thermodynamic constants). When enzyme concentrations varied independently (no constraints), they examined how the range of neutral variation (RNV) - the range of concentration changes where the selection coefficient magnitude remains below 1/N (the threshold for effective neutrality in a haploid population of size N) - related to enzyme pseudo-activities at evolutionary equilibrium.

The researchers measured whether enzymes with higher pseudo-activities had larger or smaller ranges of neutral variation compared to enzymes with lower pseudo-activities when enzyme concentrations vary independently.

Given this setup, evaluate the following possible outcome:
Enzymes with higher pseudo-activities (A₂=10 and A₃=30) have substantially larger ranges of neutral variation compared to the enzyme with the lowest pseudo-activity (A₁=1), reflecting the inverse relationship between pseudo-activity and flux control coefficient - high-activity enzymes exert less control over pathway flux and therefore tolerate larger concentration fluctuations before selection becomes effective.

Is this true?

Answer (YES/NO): YES